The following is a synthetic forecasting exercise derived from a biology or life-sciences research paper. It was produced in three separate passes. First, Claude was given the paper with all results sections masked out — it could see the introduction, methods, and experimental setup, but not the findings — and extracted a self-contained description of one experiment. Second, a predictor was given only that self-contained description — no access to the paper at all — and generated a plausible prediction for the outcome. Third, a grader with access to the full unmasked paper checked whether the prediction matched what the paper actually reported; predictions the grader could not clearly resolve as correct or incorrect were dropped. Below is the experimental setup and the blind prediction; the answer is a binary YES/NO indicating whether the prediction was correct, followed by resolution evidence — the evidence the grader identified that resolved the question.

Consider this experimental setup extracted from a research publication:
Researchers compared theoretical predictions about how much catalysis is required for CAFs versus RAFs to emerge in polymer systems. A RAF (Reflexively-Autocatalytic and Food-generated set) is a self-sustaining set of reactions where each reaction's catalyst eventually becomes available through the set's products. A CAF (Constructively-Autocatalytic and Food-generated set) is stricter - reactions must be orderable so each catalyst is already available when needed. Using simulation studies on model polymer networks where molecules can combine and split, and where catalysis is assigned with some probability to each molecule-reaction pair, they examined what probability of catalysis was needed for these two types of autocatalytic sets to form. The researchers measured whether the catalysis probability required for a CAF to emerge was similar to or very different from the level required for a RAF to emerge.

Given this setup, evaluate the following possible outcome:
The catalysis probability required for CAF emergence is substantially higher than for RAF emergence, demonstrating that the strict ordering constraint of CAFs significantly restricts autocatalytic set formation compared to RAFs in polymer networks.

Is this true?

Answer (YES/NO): YES